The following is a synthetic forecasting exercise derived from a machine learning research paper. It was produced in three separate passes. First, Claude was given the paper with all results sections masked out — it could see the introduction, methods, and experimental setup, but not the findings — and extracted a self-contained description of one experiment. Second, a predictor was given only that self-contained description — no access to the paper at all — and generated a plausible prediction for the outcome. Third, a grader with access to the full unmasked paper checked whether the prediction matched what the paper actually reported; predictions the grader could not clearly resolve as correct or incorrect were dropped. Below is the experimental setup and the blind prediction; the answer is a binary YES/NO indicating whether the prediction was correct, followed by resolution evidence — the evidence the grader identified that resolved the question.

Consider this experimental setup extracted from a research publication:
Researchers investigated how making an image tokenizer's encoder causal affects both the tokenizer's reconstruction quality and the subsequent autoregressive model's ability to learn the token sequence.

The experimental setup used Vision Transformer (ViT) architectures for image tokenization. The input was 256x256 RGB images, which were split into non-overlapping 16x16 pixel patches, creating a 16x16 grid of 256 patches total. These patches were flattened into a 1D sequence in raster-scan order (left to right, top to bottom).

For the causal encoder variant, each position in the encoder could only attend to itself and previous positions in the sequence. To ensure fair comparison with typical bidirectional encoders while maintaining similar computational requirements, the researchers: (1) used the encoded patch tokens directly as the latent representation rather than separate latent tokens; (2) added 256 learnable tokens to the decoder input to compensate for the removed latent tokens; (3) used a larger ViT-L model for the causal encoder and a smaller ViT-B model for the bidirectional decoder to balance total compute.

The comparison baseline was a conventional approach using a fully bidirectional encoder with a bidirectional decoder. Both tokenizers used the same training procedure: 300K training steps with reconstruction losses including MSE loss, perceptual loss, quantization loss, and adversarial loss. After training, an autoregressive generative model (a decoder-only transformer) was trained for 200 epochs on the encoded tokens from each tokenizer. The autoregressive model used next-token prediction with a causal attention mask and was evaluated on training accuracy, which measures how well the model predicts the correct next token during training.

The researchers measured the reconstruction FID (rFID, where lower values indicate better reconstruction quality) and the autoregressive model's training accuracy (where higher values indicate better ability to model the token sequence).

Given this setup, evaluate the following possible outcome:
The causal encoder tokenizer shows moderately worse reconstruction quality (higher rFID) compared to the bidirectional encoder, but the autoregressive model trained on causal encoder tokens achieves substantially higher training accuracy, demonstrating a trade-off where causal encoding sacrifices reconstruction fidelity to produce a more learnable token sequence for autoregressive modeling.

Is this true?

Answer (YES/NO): YES